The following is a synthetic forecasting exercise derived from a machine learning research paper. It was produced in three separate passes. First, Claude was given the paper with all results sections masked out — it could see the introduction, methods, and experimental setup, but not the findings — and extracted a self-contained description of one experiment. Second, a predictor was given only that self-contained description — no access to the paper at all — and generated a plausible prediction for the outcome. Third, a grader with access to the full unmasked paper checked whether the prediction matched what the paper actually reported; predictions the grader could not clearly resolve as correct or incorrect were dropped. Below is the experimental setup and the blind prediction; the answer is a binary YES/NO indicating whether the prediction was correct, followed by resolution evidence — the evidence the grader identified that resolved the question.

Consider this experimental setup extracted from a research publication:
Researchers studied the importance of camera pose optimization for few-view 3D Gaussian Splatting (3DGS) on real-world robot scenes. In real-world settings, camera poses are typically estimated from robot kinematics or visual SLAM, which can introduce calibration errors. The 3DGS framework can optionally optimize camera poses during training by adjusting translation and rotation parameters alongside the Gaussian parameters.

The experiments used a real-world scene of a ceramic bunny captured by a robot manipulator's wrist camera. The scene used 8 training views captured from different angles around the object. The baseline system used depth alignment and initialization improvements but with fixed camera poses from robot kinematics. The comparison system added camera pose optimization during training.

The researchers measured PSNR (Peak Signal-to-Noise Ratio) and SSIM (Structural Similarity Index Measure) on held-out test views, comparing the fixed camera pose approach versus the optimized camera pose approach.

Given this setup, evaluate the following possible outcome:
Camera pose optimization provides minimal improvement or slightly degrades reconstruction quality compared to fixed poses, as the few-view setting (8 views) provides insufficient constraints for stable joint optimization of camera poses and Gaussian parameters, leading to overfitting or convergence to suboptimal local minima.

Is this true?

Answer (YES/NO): NO